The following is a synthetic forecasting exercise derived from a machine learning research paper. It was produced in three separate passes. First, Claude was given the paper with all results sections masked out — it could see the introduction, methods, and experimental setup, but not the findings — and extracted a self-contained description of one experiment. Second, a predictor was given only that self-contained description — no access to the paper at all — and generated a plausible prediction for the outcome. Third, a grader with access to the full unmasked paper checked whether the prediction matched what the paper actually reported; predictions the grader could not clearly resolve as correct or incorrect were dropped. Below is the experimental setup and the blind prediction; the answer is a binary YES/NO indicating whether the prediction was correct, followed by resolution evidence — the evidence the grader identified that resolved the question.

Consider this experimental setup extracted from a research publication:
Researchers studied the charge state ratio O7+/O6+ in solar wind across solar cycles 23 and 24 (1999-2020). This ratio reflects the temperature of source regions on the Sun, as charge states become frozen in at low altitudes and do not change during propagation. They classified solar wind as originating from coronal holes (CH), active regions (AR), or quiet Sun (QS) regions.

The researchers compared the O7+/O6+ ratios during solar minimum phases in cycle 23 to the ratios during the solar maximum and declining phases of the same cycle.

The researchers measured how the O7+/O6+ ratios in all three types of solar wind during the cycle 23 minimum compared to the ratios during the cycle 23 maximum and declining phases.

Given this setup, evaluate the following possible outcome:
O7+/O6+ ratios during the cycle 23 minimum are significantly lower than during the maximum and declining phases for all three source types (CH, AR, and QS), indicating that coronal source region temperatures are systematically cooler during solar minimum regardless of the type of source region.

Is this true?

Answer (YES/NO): YES